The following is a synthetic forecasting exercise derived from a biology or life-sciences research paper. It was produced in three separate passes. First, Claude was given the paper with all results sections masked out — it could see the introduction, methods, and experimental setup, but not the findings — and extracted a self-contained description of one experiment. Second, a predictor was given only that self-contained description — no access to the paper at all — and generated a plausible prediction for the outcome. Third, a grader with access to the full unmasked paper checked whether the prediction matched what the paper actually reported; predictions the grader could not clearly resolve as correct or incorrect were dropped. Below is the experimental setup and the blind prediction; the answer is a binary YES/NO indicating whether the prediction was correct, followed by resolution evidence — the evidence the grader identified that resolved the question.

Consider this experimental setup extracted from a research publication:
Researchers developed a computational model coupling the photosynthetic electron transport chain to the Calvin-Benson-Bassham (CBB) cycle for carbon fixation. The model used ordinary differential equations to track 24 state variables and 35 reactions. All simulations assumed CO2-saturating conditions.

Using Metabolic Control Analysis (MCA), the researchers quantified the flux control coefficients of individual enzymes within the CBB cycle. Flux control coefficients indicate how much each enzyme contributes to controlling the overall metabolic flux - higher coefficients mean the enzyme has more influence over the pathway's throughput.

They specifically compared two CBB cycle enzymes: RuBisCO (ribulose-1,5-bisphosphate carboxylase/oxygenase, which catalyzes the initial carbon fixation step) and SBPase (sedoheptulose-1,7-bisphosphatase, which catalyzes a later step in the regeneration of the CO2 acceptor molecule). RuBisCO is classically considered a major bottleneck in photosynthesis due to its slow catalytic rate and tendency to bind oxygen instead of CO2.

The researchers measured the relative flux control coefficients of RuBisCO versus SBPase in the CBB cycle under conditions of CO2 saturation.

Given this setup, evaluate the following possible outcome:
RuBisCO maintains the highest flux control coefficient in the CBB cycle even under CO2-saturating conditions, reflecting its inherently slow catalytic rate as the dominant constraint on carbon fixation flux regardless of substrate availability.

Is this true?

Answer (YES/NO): NO